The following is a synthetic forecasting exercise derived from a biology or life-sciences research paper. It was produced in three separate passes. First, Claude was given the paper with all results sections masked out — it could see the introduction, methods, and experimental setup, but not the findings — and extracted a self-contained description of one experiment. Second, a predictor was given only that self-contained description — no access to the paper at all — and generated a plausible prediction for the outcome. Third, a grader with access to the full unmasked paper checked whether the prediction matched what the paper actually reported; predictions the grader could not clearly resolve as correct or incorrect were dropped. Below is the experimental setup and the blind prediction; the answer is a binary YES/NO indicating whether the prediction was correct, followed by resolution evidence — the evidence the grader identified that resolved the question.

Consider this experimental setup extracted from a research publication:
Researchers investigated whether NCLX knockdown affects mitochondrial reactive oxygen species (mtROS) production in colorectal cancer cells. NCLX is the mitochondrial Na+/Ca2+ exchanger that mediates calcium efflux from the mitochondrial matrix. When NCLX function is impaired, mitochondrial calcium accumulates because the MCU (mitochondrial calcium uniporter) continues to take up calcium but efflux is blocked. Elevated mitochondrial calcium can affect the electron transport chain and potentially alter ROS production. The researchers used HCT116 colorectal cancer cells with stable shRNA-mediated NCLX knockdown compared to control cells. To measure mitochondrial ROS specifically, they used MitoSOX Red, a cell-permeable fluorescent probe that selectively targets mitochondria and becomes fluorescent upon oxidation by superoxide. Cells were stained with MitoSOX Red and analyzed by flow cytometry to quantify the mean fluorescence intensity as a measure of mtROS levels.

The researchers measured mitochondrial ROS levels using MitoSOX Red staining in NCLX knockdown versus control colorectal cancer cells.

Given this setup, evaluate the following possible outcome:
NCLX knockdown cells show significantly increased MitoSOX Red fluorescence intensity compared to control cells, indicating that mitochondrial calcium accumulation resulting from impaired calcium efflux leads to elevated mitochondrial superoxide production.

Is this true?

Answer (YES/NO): YES